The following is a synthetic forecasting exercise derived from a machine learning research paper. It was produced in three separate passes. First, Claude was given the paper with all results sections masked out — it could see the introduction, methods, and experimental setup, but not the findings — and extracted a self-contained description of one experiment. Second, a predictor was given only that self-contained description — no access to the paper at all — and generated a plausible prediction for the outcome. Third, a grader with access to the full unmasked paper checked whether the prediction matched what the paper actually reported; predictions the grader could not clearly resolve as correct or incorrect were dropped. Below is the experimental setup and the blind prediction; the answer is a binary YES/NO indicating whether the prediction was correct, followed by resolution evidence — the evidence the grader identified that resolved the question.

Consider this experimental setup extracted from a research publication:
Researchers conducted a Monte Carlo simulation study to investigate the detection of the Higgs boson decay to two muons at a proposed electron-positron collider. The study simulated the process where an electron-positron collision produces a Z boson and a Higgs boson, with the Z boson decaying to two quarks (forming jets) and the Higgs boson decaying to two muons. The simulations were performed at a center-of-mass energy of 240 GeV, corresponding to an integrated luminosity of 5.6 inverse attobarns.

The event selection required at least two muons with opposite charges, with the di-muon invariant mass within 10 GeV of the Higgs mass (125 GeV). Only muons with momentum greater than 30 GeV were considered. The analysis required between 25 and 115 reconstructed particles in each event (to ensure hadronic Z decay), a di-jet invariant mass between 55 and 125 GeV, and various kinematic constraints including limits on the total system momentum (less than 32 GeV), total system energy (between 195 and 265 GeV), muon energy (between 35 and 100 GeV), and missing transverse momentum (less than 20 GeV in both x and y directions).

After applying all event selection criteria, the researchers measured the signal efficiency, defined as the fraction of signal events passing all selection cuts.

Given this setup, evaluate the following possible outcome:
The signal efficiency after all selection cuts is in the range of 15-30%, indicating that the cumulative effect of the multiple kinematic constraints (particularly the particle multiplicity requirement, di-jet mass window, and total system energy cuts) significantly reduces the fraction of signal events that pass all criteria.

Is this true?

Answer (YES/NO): NO